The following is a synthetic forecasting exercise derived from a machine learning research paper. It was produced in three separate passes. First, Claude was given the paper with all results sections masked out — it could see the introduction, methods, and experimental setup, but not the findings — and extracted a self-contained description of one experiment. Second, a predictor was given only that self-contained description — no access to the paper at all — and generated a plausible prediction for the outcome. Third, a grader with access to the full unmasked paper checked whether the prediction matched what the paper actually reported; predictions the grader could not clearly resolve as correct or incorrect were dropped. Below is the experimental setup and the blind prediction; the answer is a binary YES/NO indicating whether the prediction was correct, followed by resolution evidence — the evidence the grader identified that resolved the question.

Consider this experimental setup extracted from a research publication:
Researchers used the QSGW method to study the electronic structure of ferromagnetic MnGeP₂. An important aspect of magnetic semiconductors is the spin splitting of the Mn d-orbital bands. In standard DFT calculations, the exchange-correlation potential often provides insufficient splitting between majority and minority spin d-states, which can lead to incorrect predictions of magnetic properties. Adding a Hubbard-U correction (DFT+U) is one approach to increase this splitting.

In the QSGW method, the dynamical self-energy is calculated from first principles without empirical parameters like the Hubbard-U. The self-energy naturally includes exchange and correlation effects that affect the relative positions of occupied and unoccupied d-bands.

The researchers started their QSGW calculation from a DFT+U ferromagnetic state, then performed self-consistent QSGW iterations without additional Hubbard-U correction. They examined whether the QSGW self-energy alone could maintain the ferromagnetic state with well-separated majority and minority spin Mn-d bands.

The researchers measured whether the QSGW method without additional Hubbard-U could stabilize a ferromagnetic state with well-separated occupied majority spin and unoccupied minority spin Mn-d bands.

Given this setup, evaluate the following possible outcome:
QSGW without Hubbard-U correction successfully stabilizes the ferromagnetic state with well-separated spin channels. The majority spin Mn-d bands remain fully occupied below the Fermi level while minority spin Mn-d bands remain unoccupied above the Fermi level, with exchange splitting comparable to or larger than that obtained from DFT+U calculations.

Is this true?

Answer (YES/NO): YES